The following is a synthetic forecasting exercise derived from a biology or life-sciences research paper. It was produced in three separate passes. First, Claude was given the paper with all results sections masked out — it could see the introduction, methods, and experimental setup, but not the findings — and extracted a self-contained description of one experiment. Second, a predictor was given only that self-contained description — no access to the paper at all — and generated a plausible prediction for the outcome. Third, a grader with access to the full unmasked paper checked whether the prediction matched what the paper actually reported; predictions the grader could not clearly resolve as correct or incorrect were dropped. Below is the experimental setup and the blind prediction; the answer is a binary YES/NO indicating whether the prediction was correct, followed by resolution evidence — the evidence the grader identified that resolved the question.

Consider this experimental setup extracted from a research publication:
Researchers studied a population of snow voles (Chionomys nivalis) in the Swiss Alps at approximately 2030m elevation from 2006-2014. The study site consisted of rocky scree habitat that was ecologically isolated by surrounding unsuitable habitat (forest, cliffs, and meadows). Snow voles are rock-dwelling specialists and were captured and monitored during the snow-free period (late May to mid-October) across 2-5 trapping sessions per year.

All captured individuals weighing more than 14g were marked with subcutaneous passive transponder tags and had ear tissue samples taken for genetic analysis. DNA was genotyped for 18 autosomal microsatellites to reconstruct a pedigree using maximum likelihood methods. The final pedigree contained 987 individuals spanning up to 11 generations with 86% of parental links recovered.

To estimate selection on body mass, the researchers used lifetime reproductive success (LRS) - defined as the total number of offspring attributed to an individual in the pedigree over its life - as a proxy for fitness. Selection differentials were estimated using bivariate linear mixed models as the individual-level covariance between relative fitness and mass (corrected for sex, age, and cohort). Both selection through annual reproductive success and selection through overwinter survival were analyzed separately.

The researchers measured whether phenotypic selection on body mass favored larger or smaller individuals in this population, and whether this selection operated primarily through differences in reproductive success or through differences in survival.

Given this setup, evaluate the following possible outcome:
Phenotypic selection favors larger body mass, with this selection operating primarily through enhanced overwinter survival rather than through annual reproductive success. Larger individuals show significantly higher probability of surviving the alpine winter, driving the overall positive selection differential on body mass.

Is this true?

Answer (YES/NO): NO